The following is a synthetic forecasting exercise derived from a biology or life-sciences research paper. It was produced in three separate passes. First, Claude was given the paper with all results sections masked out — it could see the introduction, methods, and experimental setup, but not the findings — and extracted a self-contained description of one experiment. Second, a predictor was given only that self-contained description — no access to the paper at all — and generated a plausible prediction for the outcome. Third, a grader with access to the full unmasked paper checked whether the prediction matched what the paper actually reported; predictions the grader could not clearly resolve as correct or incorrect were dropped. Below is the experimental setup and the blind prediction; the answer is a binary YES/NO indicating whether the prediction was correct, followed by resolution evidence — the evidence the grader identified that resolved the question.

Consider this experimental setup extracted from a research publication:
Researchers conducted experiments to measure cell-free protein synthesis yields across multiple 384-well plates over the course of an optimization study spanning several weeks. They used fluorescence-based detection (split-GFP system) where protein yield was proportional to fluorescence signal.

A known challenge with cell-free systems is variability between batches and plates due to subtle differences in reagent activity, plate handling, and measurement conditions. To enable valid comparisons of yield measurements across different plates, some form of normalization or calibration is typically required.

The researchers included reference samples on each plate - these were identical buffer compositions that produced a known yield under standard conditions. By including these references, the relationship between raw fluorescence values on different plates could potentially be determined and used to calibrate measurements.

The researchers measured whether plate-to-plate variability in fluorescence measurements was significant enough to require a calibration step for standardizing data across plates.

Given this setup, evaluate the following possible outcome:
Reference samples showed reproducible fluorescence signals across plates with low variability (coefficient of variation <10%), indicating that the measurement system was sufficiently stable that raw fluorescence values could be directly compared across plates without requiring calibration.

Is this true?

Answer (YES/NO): NO